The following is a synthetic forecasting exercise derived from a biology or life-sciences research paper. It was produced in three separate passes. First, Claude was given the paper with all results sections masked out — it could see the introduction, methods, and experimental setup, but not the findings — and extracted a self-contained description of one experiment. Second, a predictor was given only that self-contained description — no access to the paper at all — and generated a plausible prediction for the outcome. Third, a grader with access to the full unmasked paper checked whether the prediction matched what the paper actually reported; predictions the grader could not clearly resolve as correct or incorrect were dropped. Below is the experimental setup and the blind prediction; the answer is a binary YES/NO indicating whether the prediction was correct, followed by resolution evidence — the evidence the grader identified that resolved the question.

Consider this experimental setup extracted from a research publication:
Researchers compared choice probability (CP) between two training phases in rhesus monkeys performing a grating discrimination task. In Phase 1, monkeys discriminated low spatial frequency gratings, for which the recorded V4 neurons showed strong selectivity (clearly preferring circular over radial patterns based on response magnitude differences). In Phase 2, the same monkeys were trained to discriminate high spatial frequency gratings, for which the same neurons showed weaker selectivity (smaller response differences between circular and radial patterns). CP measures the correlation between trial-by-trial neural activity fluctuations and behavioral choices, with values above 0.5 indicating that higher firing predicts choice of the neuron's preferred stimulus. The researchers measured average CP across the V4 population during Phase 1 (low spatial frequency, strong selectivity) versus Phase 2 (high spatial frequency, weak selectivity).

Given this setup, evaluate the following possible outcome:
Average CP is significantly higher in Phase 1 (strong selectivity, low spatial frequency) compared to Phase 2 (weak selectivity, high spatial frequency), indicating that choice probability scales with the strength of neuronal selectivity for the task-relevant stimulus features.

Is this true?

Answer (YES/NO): NO